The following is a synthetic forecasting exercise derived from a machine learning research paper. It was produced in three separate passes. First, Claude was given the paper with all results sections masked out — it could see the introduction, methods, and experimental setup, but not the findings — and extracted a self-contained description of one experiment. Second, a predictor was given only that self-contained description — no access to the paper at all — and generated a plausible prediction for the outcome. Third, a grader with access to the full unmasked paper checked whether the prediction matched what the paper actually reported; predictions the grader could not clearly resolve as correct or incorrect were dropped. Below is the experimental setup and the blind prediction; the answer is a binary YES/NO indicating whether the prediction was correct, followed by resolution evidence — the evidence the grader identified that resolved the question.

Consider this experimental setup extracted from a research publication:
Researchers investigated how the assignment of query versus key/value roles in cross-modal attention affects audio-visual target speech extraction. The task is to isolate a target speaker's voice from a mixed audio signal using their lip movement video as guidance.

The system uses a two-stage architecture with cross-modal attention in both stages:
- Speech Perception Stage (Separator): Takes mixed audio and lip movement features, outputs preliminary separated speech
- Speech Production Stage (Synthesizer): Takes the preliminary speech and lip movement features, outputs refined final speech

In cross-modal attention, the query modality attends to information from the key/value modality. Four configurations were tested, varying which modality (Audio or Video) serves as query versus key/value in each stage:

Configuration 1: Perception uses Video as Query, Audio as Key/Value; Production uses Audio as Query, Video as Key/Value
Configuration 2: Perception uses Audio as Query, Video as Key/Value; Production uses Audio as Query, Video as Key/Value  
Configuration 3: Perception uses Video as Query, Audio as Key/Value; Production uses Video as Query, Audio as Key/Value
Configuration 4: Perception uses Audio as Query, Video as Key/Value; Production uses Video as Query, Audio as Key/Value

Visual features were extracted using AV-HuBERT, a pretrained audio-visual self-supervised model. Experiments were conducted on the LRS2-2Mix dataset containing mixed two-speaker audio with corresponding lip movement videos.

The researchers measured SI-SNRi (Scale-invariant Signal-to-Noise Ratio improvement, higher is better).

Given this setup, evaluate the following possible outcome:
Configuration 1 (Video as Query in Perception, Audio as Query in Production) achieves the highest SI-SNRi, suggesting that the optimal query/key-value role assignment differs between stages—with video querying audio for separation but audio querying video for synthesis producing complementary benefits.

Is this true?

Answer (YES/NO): YES